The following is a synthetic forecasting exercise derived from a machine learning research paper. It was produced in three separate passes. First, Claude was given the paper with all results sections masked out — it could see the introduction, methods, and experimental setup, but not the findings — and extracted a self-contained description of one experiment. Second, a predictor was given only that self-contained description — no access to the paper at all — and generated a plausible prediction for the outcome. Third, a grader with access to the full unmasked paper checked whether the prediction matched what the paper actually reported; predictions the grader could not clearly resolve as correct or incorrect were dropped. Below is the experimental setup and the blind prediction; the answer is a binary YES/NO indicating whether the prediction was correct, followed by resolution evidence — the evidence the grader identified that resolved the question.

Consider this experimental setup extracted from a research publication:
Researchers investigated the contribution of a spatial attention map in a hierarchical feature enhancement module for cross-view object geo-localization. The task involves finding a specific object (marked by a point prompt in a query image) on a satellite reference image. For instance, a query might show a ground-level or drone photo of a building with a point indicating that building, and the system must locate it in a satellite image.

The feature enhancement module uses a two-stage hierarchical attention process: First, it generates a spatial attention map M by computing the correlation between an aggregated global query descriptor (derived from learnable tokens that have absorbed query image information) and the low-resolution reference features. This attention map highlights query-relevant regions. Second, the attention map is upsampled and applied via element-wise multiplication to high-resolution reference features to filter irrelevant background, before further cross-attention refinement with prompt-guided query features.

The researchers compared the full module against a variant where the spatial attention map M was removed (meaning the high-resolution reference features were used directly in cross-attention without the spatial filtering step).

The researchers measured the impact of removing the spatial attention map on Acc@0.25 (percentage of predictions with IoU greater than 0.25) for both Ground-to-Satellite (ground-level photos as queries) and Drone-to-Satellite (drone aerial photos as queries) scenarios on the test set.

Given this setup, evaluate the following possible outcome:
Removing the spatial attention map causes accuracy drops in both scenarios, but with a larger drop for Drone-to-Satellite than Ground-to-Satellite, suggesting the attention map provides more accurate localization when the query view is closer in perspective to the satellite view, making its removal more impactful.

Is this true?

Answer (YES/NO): YES